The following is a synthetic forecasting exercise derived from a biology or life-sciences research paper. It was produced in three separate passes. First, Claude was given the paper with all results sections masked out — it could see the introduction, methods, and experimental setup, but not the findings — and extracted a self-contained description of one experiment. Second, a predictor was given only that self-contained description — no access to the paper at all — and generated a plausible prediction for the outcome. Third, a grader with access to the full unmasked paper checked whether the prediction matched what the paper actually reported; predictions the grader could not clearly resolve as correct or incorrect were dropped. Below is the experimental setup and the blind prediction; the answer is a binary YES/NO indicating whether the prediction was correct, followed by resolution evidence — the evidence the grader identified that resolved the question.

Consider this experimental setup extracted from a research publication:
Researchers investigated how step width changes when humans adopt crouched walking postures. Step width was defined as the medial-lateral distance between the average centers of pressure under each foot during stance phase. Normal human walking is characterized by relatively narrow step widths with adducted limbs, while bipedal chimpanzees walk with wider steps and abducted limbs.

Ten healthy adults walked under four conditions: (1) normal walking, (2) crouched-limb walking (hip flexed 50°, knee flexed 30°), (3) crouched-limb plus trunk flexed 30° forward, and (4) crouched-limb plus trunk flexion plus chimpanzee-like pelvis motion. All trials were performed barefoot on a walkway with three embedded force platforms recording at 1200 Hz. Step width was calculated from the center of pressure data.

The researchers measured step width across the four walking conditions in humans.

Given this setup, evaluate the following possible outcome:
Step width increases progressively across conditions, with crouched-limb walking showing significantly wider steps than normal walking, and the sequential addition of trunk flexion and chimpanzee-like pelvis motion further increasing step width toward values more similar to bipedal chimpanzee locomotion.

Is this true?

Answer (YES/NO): NO